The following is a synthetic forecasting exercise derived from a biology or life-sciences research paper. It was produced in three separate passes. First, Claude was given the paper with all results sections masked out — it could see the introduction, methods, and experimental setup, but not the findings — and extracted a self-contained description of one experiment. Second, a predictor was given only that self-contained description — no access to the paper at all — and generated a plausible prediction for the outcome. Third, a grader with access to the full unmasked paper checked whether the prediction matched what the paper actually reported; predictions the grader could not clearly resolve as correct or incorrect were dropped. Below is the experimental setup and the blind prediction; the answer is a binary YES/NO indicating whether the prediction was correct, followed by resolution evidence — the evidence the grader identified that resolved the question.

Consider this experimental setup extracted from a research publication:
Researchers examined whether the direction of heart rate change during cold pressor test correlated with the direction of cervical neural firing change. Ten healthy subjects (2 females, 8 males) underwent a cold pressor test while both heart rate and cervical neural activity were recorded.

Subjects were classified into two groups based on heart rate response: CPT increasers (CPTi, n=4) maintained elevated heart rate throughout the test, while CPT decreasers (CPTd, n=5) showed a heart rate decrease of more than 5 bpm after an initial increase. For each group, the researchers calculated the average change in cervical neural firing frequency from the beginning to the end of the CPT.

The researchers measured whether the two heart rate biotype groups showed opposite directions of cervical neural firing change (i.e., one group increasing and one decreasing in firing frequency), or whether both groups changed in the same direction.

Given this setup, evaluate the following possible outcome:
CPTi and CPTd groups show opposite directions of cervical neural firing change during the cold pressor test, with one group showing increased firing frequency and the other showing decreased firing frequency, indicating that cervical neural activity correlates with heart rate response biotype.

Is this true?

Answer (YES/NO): YES